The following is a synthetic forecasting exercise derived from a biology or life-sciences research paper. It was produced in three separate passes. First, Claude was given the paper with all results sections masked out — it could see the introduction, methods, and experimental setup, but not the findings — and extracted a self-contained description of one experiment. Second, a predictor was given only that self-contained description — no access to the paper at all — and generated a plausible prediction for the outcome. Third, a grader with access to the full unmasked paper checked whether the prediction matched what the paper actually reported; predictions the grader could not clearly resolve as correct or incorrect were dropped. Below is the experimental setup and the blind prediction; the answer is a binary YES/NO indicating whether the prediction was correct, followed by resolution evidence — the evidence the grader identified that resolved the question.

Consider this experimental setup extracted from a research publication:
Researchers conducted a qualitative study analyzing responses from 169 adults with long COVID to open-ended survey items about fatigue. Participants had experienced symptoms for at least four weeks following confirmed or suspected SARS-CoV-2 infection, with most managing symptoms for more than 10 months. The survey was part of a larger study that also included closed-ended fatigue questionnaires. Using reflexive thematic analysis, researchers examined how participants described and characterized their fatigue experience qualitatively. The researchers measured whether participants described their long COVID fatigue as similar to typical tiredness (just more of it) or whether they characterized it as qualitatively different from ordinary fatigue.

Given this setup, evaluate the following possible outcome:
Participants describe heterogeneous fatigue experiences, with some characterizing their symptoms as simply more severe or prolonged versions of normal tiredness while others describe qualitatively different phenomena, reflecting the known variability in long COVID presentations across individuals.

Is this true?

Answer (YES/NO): NO